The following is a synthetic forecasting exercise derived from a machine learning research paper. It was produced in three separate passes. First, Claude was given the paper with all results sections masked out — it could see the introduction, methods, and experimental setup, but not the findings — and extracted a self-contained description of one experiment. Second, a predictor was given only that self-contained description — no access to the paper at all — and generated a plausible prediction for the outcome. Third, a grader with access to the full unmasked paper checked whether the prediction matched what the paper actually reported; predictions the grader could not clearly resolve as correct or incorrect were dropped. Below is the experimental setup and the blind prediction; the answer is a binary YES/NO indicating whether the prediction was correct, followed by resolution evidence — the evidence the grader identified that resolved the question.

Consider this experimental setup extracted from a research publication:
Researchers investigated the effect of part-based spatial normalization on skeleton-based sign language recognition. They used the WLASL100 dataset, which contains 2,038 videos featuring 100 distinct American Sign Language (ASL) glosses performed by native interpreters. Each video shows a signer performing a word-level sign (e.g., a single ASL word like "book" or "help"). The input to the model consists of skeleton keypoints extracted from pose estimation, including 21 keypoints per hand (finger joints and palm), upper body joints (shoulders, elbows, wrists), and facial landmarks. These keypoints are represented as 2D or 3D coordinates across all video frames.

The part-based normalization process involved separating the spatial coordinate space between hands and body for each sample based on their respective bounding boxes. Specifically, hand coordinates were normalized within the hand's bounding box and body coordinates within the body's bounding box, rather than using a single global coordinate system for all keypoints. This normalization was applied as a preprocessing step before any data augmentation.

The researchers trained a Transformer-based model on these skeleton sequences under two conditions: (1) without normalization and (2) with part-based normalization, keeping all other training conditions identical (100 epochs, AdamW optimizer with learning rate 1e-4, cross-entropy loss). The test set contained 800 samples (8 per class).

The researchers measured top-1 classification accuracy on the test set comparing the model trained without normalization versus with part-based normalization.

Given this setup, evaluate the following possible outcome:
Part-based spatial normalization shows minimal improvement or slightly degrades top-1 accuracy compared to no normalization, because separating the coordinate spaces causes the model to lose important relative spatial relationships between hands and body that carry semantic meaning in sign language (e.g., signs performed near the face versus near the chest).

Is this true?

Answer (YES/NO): NO